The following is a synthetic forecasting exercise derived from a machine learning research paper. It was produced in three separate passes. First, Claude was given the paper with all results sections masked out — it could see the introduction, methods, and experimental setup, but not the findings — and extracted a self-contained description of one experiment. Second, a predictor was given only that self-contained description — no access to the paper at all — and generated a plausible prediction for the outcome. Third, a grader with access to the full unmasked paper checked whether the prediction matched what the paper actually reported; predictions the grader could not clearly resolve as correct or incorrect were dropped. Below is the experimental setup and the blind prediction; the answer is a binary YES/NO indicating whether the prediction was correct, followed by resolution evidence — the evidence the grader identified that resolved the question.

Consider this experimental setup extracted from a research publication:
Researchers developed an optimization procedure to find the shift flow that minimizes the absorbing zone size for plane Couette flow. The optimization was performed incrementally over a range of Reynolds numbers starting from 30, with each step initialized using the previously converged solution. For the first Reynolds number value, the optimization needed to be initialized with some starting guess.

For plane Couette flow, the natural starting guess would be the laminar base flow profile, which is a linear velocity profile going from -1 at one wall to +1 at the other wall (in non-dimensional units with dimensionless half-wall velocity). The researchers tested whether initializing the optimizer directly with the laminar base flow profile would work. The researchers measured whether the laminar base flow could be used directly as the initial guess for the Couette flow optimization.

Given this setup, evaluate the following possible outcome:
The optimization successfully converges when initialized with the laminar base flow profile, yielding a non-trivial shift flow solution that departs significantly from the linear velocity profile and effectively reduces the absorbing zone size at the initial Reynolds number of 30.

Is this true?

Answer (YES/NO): NO